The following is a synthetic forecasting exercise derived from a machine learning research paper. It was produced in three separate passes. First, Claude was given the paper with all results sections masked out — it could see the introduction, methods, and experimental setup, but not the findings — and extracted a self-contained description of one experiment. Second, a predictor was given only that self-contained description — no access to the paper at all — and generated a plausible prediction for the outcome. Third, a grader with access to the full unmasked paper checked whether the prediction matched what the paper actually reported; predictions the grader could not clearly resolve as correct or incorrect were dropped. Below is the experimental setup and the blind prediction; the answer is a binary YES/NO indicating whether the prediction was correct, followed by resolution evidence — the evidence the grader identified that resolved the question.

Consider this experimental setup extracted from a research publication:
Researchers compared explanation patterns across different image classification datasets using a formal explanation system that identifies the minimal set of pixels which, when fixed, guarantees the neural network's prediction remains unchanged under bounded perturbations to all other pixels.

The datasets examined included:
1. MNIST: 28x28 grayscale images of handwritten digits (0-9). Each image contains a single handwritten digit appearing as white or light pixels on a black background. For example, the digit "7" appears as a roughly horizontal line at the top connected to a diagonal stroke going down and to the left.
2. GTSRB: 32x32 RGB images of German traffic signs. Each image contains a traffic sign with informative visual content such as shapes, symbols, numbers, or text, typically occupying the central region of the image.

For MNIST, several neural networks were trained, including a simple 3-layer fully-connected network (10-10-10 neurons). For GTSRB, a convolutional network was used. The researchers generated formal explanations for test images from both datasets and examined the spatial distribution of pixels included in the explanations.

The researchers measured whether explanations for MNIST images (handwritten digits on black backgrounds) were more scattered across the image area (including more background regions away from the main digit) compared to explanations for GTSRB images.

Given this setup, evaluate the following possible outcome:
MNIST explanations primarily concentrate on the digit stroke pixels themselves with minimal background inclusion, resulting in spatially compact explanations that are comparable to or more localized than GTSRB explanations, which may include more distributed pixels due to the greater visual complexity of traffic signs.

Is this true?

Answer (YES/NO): NO